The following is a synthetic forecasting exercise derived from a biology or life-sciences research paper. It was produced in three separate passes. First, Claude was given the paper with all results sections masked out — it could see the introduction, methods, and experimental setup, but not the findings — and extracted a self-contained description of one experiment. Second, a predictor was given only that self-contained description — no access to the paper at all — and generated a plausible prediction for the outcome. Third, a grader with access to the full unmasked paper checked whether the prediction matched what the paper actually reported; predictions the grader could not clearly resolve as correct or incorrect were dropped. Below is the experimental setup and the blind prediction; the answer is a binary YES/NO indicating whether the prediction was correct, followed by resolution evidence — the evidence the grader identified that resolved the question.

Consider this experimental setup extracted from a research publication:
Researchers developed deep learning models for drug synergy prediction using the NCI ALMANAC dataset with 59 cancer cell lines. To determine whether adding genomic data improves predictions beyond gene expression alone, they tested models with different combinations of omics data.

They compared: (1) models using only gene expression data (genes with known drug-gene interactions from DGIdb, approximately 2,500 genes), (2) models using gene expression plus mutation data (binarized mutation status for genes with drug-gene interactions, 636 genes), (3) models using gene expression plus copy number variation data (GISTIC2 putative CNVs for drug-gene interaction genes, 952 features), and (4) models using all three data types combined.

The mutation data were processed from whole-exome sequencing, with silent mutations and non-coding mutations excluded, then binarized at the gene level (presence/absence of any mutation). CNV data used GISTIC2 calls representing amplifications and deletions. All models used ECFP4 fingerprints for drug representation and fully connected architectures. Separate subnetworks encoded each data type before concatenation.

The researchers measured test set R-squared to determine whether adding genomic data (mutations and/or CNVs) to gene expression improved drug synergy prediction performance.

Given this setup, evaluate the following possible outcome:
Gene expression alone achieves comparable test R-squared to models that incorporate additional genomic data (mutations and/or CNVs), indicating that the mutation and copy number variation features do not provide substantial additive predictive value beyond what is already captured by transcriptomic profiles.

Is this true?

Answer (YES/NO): YES